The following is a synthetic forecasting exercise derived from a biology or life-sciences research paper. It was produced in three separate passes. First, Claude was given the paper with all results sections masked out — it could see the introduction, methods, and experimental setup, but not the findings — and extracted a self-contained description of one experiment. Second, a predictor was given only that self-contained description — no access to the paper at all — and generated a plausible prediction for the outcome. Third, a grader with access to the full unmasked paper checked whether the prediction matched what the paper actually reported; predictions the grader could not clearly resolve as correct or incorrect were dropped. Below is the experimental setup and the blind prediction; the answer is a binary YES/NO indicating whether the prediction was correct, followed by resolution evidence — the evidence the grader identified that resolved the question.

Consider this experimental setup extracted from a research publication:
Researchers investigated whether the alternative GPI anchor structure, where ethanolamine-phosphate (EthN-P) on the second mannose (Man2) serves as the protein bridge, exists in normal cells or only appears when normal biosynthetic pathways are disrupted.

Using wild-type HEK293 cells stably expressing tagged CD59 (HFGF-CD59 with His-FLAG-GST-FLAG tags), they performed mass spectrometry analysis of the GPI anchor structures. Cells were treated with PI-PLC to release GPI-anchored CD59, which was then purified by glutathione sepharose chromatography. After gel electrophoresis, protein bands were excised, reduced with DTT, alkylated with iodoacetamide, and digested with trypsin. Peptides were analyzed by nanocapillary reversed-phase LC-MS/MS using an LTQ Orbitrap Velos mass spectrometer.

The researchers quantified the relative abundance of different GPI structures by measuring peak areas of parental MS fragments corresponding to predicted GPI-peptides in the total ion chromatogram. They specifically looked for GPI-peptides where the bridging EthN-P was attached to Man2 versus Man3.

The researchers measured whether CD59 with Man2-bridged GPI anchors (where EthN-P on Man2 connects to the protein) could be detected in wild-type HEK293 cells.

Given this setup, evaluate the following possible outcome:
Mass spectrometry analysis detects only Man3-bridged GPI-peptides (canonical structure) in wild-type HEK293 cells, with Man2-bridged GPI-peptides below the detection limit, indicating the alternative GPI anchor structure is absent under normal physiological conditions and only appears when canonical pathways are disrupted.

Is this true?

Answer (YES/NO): NO